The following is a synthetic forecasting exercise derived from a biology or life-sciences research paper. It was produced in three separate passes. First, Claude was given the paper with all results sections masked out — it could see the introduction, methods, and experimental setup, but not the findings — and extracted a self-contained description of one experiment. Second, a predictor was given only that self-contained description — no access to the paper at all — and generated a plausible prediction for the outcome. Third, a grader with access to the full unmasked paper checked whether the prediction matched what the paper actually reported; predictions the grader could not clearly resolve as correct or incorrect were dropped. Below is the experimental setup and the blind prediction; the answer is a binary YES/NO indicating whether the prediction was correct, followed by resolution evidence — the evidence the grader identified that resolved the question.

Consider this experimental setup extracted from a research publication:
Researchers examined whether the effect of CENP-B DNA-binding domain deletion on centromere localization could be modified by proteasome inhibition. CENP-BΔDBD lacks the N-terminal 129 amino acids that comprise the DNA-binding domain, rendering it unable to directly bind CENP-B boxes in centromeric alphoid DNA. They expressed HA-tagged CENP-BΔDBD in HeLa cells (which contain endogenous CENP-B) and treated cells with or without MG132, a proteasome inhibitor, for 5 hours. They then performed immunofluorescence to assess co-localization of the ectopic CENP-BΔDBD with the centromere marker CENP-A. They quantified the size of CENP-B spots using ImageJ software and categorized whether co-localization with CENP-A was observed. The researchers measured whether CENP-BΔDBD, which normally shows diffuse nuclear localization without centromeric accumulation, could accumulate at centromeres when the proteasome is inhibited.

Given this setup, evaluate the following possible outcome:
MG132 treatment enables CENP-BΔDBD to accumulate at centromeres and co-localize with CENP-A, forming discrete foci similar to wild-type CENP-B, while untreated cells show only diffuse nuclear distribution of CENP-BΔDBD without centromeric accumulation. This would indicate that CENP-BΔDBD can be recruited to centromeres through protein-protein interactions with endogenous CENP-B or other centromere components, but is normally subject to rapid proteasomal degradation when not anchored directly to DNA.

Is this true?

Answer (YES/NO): NO